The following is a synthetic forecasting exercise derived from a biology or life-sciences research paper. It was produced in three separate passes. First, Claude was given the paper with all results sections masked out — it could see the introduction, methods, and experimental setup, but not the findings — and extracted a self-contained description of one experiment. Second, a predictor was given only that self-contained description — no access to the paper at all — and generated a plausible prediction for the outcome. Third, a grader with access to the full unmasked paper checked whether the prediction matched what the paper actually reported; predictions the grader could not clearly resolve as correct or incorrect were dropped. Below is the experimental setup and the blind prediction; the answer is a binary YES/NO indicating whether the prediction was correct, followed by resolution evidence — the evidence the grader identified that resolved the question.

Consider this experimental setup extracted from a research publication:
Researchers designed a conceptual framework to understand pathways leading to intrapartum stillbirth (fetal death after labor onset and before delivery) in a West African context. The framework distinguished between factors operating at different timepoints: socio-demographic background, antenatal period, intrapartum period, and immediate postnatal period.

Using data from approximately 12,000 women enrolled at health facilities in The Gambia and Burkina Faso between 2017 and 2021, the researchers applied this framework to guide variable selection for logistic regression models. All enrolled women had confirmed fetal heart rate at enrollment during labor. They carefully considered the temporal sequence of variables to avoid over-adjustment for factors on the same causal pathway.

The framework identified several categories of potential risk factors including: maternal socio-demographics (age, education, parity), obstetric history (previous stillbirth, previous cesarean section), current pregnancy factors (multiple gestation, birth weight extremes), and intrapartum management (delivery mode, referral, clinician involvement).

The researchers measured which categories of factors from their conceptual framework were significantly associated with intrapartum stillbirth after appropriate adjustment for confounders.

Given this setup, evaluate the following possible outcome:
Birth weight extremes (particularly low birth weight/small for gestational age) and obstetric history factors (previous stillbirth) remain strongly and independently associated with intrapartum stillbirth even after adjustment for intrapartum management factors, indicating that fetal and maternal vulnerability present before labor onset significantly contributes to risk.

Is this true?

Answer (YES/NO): NO